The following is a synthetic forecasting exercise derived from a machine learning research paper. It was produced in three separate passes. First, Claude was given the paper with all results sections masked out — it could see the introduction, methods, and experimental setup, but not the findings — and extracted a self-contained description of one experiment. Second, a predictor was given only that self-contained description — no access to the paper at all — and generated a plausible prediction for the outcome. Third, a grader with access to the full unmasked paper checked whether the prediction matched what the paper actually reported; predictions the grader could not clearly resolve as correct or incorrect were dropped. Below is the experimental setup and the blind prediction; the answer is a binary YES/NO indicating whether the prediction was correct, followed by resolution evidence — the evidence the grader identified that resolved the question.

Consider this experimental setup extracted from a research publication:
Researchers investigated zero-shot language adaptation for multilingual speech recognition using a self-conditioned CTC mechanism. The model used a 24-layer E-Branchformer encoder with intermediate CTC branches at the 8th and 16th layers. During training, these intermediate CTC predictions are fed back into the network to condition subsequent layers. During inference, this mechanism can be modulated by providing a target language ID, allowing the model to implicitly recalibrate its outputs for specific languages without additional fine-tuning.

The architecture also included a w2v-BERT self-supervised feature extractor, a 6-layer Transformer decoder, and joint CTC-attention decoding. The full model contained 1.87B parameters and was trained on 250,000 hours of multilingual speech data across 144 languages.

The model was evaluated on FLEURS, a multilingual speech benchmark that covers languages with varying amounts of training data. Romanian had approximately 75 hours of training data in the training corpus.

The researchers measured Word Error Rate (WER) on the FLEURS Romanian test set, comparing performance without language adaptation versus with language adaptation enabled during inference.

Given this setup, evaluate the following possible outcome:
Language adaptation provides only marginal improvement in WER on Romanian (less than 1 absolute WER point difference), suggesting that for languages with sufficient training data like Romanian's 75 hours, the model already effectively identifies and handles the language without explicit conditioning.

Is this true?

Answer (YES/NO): NO